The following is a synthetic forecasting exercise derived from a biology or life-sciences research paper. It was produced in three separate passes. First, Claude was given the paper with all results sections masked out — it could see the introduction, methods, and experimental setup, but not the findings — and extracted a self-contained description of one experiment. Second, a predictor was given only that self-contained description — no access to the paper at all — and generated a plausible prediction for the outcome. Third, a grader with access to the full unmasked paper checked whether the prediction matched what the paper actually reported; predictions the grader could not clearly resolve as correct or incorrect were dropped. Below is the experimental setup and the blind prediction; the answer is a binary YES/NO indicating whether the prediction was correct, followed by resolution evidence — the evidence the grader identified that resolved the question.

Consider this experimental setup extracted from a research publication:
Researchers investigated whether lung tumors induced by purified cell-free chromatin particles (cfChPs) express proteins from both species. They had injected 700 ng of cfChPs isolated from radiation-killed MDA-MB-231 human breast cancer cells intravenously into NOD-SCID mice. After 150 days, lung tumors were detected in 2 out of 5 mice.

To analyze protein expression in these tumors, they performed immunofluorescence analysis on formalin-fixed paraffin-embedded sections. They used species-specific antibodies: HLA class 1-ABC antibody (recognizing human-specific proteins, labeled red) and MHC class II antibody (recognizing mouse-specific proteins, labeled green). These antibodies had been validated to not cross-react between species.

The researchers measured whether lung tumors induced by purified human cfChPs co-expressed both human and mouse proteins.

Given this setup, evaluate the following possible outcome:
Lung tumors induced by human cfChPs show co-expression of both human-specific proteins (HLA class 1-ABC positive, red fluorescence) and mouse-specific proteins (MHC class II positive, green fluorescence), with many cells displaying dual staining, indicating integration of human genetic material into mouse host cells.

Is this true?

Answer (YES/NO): YES